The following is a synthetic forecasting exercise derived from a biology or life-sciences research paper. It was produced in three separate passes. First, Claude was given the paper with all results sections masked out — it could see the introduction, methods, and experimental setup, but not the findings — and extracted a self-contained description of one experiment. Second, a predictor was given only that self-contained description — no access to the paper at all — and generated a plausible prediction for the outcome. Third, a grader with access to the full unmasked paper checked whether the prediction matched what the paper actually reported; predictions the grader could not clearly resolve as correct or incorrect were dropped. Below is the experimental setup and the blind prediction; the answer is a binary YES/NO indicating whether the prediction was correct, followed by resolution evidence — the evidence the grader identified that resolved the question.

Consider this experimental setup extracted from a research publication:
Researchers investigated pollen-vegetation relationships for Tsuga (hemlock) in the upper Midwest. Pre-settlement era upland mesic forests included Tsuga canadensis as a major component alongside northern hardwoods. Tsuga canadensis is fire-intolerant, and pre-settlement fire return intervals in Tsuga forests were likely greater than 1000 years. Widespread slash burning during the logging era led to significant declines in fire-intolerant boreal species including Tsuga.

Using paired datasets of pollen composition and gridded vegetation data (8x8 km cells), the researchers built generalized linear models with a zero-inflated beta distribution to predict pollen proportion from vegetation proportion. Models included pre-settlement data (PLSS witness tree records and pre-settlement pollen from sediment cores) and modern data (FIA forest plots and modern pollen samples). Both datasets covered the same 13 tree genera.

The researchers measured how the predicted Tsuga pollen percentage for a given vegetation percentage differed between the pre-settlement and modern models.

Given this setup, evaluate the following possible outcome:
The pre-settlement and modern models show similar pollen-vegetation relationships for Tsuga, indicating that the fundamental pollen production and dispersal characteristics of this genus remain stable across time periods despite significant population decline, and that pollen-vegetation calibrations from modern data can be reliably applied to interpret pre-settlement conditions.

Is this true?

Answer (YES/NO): NO